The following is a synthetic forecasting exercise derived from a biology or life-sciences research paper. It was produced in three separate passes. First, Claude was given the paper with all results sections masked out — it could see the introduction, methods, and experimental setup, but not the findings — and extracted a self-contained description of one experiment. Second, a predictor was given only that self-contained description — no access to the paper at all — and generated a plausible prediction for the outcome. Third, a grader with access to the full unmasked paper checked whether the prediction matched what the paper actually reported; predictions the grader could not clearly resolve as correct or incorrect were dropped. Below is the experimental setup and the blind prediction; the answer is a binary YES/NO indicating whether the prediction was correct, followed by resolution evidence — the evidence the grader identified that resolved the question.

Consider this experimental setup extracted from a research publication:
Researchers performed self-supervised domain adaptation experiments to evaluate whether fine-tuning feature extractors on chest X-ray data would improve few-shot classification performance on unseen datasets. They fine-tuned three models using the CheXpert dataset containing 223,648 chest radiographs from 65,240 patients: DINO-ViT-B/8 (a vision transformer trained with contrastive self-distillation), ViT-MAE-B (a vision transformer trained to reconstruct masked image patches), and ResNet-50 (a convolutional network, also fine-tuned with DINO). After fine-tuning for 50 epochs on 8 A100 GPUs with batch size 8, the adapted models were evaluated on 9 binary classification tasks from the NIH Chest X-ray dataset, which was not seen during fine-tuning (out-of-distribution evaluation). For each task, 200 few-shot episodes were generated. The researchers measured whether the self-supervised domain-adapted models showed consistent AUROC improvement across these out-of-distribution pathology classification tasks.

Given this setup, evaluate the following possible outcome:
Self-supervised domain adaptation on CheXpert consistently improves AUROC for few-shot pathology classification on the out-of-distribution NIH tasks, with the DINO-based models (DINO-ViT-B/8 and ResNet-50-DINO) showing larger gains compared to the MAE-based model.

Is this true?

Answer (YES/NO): NO